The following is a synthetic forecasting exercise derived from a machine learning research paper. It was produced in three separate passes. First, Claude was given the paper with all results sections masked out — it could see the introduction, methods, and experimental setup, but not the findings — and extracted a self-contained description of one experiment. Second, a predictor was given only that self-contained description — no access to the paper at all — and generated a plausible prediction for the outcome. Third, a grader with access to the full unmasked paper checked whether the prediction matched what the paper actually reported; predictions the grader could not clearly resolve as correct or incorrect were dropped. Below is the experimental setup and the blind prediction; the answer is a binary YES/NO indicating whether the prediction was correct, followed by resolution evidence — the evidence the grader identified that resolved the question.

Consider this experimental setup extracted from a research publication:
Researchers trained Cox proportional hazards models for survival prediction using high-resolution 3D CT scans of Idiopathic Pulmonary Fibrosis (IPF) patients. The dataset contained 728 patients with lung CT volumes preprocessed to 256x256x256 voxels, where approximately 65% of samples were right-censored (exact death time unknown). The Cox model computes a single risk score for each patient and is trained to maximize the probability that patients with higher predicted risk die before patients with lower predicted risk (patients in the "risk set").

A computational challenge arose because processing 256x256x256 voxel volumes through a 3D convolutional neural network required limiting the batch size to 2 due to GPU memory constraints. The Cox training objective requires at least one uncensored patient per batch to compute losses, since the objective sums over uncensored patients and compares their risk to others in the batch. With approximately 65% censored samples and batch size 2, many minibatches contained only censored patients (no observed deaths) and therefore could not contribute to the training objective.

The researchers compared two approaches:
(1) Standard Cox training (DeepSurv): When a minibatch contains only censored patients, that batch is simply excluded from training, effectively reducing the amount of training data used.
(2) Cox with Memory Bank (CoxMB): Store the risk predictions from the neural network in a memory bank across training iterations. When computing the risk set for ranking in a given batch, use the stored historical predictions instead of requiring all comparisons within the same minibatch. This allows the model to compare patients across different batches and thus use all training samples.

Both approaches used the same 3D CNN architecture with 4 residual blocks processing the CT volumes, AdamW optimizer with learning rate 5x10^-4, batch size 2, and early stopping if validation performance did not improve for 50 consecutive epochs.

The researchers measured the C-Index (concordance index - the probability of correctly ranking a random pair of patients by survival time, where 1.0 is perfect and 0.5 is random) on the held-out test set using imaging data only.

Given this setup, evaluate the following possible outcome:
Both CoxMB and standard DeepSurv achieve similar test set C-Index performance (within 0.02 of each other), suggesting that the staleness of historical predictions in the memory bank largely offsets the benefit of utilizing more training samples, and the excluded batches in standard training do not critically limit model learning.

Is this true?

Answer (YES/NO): NO